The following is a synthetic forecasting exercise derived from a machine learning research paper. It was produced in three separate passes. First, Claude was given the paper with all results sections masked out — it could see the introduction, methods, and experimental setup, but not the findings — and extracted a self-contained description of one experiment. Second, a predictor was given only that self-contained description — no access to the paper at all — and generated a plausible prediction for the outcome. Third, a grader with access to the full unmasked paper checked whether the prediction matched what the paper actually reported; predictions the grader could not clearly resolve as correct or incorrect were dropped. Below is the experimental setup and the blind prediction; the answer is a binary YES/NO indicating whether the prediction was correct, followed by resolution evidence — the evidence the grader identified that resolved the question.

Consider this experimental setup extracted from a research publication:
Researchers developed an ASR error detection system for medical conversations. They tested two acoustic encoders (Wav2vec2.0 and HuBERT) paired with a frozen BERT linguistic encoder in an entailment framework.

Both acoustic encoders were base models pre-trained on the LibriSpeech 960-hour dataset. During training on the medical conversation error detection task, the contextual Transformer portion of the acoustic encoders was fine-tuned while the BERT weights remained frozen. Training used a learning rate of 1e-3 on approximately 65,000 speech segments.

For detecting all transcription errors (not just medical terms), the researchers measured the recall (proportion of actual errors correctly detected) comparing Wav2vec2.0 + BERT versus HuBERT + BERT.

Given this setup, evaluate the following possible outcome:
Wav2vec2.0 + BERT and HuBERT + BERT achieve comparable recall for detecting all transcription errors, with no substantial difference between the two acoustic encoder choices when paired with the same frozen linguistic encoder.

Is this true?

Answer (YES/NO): YES